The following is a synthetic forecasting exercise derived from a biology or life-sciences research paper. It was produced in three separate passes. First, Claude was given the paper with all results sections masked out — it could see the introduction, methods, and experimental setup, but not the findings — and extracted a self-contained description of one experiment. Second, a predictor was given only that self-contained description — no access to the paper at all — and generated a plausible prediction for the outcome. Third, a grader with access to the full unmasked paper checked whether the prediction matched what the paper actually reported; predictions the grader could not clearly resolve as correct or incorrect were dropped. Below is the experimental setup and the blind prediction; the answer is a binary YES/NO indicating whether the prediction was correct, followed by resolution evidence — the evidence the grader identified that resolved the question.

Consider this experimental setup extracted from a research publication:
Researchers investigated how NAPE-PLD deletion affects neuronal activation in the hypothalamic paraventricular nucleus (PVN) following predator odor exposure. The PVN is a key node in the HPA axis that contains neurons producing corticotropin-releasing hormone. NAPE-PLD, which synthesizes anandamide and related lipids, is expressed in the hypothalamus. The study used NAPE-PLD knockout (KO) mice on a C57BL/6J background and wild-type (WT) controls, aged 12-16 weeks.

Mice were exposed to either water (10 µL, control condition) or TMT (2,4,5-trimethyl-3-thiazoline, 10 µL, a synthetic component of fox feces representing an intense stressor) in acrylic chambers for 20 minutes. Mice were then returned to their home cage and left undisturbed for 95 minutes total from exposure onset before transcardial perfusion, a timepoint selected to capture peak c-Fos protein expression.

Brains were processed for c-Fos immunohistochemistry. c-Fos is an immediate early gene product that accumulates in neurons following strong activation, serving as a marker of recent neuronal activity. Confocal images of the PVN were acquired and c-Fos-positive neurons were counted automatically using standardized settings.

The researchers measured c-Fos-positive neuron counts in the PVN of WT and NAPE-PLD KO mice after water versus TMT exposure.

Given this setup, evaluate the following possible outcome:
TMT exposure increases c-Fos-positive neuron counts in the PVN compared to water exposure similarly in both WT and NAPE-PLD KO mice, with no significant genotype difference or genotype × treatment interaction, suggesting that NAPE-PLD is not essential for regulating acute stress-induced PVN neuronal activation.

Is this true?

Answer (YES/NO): NO